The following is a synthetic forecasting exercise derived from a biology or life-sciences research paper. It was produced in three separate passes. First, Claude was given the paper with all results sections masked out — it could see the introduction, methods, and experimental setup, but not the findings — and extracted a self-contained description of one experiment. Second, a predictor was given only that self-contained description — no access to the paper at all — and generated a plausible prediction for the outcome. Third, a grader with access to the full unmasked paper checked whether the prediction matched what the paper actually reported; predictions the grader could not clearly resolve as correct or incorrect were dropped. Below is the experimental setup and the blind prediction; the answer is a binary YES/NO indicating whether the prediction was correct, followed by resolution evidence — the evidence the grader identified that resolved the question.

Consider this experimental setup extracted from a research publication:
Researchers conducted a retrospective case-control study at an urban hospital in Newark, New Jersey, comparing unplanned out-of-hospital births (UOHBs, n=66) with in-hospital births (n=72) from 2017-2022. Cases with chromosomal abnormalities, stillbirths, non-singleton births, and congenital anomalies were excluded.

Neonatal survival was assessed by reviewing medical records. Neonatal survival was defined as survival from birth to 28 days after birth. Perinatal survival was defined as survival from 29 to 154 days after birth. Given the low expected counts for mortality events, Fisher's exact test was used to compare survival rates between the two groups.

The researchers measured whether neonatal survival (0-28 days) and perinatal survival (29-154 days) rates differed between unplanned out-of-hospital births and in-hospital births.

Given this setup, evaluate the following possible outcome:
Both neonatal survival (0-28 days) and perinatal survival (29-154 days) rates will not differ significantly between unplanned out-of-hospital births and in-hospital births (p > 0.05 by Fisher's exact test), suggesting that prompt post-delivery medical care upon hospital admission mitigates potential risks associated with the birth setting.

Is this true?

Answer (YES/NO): YES